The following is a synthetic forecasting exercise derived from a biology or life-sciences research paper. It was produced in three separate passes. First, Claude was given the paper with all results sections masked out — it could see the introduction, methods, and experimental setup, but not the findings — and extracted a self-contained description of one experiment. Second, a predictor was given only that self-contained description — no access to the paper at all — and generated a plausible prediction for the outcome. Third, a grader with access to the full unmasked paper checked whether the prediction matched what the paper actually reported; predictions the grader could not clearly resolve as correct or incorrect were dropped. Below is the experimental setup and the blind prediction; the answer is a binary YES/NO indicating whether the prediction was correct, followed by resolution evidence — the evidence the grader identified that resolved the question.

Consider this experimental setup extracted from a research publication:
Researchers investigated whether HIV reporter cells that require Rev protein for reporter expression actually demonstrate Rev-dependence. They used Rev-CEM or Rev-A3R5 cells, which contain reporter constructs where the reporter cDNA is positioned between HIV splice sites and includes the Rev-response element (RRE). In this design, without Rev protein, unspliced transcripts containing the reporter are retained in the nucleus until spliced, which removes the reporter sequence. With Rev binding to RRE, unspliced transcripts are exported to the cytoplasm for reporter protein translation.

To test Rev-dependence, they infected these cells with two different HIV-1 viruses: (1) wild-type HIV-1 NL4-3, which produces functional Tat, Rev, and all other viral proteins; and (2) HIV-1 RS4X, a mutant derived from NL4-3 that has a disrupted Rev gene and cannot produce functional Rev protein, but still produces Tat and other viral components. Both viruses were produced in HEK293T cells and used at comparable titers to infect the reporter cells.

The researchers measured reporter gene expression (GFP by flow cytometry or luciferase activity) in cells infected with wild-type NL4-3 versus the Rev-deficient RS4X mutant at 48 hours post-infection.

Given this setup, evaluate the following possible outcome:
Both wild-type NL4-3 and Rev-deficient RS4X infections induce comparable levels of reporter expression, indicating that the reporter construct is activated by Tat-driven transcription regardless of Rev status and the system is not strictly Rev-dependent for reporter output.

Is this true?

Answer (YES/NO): NO